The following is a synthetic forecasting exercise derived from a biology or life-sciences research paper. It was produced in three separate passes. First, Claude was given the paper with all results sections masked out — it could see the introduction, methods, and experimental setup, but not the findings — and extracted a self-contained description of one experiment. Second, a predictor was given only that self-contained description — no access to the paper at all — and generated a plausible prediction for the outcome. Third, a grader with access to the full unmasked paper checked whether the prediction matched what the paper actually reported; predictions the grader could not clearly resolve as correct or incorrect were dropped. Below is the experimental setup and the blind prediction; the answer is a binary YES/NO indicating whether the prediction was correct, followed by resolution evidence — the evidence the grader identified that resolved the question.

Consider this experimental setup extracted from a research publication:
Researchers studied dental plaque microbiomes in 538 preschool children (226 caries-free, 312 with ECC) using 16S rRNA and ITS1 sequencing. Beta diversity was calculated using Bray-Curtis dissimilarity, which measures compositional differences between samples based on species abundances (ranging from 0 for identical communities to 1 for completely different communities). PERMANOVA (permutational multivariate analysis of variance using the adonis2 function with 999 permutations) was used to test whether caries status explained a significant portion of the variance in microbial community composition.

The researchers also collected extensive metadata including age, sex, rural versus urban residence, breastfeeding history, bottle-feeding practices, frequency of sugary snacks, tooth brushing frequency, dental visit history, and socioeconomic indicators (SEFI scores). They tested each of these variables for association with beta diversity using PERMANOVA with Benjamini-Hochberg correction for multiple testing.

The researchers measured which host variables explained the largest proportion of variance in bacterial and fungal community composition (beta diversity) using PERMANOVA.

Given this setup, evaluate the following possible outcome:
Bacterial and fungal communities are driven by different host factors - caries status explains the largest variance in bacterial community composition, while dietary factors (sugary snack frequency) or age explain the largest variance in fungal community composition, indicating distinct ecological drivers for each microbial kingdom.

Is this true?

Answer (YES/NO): NO